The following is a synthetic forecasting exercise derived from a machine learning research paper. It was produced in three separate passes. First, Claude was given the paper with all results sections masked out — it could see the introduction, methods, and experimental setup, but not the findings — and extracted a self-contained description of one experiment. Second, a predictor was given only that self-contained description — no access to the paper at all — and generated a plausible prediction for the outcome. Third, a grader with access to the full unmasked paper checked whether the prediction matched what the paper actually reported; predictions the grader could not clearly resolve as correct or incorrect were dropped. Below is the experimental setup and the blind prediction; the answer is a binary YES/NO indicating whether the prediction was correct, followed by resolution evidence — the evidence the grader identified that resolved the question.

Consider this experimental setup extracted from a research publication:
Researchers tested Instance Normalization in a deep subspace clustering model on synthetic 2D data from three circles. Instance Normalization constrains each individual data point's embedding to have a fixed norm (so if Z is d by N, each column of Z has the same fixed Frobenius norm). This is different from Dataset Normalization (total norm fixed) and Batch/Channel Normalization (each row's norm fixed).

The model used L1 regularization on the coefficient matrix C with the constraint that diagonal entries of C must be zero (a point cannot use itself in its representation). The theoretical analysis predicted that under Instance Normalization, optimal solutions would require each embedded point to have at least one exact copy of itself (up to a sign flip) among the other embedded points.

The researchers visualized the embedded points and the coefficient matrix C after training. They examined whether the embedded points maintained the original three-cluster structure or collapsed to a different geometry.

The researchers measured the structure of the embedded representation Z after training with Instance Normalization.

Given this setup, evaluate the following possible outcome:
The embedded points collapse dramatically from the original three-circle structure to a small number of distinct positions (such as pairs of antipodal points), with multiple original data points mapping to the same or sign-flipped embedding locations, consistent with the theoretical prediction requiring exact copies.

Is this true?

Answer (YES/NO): YES